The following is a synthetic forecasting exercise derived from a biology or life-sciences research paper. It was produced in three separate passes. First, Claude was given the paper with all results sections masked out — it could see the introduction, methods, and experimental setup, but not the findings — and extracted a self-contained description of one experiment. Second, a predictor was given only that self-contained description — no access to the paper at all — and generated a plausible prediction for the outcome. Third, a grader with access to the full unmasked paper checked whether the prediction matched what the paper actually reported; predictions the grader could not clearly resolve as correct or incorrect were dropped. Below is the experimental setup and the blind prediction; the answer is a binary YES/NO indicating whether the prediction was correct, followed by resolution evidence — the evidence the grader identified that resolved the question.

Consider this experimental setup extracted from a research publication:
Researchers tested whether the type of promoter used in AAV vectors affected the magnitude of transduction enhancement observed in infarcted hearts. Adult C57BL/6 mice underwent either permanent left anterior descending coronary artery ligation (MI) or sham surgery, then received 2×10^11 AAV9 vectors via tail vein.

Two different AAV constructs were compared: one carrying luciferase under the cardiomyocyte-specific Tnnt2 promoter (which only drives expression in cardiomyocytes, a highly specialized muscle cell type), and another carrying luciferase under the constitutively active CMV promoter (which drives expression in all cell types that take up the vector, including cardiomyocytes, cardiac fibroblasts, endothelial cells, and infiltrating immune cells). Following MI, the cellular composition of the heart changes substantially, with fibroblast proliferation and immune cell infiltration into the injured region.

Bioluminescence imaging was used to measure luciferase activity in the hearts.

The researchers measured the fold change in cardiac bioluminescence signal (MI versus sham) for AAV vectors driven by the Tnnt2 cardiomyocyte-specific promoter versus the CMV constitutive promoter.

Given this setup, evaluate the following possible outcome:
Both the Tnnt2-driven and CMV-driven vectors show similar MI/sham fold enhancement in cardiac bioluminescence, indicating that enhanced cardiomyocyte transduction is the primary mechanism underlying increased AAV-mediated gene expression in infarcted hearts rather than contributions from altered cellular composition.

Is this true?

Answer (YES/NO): YES